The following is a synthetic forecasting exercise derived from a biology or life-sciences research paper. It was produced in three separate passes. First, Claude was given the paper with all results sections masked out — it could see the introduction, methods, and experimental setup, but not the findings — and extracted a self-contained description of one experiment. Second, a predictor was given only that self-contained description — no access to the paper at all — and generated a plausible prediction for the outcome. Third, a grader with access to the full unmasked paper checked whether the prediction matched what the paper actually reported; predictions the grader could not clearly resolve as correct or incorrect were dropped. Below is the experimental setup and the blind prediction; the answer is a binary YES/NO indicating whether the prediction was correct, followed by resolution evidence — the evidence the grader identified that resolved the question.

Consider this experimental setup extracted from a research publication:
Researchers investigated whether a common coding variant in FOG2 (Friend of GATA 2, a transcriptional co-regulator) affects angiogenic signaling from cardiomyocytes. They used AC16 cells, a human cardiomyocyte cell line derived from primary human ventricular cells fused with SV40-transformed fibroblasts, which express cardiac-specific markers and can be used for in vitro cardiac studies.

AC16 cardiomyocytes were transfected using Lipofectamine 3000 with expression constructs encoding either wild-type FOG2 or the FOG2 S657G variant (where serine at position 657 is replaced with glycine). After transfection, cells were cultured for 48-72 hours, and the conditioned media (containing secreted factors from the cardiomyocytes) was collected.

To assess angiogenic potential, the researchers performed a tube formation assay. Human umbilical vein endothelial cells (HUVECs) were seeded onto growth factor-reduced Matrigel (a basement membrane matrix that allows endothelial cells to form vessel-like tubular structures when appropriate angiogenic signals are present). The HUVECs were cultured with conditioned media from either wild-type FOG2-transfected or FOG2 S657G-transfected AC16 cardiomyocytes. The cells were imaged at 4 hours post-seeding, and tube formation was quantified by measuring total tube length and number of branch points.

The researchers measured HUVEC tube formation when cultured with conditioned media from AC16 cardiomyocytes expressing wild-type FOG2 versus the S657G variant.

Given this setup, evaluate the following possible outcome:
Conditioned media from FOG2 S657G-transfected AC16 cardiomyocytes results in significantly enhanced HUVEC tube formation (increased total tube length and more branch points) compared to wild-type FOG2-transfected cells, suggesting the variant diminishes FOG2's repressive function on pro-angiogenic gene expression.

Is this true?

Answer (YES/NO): YES